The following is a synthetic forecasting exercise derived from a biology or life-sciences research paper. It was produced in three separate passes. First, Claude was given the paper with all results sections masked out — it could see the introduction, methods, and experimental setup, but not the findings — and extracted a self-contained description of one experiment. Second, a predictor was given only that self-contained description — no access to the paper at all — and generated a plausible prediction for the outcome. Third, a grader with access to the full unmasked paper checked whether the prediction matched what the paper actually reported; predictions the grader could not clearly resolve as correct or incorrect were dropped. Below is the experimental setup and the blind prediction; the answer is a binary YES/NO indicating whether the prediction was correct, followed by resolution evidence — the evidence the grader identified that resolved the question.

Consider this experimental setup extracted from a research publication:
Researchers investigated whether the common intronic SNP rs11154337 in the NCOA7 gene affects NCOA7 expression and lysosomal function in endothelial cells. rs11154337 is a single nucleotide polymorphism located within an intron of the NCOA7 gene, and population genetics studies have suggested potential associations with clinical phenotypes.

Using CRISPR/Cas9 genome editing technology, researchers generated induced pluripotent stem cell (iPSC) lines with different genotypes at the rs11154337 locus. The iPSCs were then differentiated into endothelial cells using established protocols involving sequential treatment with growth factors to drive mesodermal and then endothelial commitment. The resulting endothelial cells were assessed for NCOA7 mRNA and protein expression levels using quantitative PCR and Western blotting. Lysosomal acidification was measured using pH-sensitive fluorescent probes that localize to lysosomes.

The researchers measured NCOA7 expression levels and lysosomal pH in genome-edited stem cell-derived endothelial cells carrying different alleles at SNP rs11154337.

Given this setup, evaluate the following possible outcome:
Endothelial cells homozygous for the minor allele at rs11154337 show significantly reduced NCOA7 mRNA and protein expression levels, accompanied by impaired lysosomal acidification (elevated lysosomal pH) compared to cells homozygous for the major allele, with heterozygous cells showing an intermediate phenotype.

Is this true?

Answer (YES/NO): NO